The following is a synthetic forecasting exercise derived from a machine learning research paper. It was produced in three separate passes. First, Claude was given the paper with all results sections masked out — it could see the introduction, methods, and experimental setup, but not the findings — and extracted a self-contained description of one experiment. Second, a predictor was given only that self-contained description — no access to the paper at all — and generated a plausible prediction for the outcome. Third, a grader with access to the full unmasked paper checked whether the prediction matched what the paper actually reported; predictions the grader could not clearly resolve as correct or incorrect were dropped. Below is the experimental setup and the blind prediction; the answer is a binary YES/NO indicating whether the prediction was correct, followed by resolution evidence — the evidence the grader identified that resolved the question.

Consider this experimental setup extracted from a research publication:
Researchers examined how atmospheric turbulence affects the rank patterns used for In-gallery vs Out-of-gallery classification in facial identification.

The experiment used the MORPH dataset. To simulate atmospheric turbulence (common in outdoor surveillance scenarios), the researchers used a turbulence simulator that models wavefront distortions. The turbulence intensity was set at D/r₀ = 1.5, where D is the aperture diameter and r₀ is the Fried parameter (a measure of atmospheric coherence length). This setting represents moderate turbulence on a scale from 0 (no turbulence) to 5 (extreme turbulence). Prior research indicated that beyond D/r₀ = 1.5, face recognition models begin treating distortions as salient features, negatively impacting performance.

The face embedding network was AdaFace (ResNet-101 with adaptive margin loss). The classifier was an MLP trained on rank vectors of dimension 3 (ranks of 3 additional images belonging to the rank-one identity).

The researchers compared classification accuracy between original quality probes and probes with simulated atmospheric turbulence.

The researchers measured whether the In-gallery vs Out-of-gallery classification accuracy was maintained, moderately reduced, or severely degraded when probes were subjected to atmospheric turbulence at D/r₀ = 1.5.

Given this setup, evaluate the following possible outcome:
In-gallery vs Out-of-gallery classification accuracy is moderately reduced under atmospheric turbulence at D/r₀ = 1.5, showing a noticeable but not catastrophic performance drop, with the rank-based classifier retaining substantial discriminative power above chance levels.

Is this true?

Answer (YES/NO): YES